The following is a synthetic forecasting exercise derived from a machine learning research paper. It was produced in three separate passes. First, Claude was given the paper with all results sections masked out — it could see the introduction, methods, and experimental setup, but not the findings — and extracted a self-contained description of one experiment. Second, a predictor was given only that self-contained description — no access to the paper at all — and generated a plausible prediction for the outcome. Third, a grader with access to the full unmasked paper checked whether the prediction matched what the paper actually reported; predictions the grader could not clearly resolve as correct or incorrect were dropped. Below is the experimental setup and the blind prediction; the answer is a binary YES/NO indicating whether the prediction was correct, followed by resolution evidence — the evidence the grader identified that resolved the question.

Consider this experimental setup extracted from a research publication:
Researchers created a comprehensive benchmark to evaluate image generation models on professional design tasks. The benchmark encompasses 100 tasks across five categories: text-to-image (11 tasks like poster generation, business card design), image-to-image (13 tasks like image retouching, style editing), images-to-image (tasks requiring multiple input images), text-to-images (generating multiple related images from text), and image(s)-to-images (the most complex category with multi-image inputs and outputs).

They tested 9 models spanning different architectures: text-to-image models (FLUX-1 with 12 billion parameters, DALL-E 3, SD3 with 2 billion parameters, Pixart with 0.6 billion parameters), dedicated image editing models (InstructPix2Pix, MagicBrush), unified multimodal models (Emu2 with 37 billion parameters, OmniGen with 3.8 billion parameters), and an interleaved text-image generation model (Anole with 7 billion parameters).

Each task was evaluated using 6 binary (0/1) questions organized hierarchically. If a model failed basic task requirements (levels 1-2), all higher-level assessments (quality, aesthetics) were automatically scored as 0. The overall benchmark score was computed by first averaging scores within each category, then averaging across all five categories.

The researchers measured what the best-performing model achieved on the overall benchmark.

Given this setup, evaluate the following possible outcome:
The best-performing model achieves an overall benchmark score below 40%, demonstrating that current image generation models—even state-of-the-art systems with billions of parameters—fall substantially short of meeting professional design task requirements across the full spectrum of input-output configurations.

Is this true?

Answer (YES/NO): YES